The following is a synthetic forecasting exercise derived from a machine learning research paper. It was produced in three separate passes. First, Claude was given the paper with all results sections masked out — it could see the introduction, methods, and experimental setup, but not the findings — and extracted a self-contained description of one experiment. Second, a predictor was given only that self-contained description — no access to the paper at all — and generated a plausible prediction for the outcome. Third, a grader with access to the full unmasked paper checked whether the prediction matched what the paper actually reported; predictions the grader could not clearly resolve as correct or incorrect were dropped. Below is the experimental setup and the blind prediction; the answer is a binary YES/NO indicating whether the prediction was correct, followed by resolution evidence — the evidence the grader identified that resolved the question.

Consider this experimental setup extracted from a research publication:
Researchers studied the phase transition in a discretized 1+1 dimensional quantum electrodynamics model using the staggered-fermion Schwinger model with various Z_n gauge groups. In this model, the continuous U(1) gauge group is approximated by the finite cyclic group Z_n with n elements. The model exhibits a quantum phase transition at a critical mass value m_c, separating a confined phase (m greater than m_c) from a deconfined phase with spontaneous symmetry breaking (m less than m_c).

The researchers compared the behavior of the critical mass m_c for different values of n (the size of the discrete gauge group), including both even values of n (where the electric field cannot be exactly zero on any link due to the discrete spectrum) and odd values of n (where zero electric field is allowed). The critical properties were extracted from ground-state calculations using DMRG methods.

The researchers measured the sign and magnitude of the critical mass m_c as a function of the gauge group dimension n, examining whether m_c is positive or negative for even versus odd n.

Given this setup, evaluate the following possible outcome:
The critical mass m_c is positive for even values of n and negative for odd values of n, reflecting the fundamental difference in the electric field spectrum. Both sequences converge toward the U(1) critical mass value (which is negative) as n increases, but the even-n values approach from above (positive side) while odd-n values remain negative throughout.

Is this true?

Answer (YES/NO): YES